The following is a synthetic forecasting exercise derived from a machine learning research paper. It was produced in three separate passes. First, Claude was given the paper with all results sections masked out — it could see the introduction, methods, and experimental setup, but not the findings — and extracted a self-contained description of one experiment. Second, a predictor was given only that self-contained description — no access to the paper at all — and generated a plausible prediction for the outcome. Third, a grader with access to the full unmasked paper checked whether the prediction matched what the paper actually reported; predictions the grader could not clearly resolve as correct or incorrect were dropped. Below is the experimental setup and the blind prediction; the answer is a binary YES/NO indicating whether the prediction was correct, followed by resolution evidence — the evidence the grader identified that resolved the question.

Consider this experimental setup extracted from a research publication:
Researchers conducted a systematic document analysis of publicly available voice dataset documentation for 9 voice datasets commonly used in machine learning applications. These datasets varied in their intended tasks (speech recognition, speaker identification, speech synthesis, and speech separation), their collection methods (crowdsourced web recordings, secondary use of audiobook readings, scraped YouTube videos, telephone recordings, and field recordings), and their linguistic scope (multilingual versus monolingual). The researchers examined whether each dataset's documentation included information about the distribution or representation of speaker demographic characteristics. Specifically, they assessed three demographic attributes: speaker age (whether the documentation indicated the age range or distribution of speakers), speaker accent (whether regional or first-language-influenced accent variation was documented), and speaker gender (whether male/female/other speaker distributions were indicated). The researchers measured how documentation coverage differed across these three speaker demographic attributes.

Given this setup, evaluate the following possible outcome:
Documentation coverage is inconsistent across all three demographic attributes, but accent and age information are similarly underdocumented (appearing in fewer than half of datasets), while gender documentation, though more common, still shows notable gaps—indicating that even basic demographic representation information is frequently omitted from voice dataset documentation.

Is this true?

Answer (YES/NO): NO